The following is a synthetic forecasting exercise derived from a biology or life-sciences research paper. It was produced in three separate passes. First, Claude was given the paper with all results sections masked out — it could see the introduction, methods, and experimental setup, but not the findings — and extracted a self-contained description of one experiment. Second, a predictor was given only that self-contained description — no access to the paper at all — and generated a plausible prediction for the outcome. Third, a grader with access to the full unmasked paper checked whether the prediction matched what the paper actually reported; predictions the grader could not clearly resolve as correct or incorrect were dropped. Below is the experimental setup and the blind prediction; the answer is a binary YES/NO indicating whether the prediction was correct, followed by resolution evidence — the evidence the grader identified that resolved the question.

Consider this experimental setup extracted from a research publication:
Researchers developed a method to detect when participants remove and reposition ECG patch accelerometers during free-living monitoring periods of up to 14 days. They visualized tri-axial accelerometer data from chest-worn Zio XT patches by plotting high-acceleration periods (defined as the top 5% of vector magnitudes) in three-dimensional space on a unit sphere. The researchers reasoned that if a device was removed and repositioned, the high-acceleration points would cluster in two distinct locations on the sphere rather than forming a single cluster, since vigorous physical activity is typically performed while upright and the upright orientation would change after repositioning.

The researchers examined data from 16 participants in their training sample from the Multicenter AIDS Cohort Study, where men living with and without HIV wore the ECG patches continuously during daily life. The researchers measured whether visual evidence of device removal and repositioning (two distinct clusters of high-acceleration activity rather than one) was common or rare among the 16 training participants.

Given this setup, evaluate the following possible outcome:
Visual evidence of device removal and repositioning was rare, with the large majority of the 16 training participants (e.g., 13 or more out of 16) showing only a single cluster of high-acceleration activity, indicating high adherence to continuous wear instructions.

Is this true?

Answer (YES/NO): YES